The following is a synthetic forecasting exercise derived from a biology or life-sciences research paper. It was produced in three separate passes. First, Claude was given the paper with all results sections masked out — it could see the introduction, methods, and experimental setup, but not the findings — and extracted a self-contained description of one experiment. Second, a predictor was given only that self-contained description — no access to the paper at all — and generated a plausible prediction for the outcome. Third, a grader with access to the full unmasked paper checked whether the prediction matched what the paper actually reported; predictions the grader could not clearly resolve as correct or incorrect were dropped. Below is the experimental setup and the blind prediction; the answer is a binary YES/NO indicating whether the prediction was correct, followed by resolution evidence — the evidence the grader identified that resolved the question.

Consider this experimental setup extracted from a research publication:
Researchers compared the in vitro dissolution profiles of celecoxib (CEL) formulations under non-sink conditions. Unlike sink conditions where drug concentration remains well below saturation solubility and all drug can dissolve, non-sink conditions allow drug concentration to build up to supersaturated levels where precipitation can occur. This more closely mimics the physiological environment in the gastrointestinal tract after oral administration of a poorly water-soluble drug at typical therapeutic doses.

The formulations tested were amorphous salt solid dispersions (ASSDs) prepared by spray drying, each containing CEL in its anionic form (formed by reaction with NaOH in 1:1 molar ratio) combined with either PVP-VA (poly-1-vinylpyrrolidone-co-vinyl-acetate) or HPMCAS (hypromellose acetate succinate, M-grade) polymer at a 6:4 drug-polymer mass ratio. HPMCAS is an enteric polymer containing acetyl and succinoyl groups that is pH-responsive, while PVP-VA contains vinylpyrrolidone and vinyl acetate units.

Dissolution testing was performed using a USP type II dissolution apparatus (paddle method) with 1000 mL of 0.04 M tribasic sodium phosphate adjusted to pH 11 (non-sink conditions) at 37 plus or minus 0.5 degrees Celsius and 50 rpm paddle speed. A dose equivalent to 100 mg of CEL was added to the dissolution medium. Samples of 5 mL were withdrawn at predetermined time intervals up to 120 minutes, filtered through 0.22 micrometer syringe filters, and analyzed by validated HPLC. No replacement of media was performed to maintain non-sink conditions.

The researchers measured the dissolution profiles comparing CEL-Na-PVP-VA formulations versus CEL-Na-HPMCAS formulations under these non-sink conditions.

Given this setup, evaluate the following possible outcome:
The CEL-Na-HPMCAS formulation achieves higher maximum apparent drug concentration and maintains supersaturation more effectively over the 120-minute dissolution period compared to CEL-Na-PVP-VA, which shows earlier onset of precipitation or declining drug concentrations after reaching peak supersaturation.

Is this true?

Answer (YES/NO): NO